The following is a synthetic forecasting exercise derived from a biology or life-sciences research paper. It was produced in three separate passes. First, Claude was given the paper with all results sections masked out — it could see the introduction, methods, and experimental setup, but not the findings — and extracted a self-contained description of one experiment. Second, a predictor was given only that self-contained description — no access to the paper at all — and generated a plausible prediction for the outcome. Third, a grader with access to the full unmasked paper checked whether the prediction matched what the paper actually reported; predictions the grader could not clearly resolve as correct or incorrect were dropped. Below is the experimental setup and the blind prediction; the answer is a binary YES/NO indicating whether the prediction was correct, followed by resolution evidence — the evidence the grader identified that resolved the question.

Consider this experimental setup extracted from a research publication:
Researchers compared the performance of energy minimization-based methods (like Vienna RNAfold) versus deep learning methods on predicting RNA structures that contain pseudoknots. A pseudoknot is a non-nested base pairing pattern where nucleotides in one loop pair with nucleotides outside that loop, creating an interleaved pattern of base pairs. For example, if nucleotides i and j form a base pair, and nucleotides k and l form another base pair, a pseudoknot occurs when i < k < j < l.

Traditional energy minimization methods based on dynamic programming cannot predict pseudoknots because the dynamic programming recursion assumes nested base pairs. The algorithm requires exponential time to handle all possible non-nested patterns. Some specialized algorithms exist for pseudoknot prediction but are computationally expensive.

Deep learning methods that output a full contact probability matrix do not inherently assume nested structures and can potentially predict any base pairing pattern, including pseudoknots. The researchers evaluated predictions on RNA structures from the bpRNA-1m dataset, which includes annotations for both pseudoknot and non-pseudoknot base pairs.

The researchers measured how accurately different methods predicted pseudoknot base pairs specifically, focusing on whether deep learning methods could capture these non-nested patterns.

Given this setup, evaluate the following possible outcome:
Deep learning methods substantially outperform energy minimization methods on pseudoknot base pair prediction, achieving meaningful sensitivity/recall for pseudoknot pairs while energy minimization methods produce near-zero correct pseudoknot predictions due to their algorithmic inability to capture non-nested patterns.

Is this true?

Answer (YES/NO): NO